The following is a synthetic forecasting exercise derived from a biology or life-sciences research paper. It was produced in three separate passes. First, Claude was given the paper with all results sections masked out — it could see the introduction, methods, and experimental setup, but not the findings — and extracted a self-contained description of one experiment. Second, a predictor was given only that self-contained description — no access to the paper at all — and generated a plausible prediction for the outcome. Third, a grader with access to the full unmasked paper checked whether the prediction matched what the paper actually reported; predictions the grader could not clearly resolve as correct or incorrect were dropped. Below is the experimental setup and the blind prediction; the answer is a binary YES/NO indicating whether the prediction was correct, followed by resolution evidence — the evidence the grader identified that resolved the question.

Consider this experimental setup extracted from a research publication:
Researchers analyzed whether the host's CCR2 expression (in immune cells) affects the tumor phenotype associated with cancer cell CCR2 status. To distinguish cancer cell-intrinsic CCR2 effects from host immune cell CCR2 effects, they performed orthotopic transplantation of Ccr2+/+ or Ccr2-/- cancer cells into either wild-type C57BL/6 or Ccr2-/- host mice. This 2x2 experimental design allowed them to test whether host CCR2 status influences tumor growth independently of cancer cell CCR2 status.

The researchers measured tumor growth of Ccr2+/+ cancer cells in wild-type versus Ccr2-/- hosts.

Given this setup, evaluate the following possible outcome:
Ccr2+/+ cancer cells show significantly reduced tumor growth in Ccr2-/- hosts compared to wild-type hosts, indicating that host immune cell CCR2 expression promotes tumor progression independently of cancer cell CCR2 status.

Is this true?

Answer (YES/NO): NO